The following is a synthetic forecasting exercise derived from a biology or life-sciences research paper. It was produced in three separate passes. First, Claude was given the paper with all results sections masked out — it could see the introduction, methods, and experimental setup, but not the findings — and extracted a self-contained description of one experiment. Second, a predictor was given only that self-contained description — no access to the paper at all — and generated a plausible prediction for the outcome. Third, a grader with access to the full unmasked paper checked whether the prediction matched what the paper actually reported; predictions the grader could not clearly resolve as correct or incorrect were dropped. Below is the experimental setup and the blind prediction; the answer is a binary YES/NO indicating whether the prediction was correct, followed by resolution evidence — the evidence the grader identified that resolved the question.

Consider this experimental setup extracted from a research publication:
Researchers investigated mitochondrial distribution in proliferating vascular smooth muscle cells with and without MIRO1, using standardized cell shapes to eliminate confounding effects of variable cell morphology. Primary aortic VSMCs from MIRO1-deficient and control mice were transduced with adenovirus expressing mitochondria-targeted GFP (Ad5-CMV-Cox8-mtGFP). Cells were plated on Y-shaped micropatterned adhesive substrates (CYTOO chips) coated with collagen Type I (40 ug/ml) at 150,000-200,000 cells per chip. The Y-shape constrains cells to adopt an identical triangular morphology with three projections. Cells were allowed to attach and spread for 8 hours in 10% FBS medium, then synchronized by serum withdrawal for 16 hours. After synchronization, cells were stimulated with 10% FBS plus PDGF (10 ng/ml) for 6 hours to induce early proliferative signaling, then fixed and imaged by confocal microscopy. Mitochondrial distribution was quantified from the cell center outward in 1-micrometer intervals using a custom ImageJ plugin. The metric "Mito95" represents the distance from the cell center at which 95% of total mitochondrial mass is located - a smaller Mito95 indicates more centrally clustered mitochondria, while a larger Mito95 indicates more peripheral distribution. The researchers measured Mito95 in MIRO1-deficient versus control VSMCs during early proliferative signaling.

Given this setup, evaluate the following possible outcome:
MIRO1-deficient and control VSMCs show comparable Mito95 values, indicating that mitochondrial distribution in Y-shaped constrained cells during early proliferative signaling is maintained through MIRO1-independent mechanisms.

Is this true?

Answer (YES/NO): NO